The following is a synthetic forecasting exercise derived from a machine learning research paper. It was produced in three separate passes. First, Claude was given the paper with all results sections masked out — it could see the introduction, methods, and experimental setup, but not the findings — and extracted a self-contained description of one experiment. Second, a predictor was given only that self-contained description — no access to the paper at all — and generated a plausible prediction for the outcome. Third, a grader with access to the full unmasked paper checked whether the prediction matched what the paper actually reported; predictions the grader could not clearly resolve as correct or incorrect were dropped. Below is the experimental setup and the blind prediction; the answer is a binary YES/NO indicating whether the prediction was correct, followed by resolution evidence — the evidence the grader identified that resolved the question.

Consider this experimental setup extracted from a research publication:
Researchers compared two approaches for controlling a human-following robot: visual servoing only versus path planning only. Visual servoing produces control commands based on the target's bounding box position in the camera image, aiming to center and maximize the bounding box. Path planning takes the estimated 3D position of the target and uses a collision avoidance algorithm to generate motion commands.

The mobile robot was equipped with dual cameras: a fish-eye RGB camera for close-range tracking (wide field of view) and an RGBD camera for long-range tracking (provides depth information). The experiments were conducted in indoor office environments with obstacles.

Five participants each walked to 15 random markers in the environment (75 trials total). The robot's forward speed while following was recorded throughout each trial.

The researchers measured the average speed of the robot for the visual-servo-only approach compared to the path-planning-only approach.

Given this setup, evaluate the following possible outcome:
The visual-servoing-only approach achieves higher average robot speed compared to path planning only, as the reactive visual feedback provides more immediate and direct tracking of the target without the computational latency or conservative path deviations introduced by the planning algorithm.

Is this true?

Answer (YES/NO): YES